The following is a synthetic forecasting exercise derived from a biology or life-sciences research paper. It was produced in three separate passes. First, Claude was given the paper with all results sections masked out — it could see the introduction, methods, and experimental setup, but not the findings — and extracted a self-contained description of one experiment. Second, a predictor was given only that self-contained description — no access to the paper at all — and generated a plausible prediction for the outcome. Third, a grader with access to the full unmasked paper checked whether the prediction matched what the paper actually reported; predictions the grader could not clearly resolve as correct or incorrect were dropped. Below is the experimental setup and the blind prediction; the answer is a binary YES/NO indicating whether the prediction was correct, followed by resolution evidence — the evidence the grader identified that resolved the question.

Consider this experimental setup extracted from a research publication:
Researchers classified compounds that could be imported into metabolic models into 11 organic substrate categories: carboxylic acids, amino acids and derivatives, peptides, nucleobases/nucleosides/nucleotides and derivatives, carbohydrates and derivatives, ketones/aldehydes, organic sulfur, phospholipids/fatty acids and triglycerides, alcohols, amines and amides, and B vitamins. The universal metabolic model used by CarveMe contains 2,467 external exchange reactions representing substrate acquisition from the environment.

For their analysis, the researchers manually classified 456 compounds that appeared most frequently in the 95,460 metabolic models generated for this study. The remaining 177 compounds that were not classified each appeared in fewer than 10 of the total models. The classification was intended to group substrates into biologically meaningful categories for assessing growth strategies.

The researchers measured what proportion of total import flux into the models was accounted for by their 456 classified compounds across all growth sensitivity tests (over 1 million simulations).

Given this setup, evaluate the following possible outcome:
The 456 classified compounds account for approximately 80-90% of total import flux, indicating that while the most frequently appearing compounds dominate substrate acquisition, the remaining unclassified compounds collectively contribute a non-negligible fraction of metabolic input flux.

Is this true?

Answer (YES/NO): NO